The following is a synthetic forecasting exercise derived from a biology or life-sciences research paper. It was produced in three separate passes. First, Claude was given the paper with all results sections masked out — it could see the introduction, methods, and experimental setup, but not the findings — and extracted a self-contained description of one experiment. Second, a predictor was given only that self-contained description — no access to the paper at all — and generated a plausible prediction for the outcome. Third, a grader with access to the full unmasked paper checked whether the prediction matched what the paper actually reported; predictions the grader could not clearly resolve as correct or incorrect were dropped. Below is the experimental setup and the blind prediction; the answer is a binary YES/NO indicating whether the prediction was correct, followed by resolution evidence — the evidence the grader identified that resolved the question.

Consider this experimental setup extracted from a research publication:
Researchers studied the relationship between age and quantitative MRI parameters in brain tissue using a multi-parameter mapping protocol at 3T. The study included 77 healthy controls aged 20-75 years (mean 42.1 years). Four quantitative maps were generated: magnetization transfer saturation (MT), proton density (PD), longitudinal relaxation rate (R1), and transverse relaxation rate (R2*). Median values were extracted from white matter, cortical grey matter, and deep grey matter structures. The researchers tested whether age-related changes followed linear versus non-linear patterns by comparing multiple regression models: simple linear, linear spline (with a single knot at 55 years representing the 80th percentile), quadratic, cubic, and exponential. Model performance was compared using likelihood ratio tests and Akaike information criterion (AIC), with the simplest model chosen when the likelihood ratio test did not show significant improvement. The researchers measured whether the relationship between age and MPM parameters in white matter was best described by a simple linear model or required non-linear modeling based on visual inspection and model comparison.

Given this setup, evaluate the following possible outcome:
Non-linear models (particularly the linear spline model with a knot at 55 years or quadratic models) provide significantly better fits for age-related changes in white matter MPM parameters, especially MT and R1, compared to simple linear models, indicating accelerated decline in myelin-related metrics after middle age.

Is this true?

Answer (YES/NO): YES